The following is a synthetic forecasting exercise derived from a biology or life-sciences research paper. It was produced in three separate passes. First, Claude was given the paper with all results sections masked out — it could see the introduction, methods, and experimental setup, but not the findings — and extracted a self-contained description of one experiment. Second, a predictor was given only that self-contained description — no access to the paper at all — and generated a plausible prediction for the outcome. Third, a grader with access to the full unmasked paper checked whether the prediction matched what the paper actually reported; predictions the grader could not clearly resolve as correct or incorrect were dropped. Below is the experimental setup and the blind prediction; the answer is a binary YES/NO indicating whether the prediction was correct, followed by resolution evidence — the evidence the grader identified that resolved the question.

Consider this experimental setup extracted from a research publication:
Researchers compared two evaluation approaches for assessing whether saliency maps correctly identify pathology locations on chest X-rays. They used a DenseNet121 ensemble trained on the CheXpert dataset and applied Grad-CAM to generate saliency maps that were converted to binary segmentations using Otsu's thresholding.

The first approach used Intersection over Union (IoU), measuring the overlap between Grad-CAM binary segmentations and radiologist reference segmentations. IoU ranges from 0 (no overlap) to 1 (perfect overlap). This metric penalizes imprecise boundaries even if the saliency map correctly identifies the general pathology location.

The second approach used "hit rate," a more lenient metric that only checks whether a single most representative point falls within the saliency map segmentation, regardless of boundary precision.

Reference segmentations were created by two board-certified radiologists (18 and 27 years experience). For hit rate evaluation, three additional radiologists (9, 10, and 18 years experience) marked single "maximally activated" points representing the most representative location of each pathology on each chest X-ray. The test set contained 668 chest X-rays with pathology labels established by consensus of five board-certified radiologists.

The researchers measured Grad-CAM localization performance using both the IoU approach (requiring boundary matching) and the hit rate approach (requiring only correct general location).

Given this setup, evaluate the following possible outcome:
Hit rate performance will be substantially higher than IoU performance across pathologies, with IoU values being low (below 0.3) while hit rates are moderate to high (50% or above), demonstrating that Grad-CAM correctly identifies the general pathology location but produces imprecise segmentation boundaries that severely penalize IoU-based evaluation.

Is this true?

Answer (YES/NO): NO